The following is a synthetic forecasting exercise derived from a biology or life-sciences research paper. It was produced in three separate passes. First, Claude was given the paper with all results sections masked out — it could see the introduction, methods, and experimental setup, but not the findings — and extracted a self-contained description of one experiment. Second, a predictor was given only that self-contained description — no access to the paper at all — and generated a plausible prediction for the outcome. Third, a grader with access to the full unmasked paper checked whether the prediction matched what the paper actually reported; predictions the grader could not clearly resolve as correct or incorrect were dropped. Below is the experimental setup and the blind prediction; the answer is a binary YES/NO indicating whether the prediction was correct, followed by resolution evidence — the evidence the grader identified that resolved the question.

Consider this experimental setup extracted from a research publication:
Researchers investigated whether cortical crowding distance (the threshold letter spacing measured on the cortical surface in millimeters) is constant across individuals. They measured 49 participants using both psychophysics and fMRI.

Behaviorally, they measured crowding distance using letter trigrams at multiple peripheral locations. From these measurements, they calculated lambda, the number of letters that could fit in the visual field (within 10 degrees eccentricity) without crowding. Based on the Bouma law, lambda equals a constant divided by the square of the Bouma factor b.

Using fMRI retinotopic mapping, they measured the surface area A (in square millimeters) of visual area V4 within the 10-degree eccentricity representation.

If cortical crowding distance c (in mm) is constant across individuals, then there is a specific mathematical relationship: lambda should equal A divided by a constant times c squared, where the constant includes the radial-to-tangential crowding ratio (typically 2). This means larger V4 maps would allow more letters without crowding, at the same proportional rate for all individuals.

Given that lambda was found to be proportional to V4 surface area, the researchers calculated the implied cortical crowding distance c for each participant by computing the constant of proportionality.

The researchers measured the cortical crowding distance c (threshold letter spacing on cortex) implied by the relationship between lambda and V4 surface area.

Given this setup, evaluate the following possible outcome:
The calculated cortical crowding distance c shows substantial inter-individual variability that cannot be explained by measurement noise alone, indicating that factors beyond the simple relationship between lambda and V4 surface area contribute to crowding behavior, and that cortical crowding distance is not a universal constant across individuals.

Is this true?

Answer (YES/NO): NO